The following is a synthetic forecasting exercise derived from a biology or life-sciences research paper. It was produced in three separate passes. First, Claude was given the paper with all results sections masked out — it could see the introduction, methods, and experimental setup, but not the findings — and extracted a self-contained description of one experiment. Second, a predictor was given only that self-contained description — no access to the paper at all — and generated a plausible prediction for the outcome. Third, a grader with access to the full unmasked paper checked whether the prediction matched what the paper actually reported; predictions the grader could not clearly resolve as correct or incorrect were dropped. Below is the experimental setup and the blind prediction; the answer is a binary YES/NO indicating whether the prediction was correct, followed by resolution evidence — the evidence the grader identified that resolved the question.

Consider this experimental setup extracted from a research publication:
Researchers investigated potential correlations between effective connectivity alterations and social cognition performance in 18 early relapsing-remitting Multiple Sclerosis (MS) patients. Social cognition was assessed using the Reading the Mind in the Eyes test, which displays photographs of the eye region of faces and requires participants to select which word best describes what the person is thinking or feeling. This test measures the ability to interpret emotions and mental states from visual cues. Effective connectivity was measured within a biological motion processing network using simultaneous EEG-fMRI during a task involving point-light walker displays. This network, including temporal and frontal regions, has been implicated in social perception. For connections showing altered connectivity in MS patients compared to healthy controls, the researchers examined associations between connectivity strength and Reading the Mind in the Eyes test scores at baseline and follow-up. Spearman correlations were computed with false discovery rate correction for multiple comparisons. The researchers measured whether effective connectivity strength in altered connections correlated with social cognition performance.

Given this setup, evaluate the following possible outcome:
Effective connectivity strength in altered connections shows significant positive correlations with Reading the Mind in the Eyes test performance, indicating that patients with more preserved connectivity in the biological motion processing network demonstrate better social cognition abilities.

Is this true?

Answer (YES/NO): NO